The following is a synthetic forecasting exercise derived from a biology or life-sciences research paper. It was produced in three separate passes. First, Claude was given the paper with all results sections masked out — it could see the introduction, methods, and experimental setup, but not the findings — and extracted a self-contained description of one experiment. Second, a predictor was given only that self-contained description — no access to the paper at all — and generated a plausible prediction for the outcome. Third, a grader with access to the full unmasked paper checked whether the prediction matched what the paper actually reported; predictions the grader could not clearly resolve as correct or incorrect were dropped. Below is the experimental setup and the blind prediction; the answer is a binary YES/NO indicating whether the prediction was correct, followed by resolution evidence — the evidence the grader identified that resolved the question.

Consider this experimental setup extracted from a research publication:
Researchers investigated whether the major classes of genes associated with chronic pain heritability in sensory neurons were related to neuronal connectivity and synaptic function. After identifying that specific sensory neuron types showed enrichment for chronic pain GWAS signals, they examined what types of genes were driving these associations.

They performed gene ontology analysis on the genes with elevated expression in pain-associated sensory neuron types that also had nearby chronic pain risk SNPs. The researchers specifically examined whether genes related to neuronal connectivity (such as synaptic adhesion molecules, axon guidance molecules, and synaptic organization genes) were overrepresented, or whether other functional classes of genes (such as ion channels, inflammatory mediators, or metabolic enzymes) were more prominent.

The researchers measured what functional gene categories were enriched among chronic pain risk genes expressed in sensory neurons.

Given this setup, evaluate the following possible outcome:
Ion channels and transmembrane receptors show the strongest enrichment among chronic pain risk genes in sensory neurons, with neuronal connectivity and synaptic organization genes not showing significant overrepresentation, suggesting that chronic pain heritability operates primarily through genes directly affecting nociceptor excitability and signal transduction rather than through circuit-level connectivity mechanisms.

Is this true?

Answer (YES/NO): NO